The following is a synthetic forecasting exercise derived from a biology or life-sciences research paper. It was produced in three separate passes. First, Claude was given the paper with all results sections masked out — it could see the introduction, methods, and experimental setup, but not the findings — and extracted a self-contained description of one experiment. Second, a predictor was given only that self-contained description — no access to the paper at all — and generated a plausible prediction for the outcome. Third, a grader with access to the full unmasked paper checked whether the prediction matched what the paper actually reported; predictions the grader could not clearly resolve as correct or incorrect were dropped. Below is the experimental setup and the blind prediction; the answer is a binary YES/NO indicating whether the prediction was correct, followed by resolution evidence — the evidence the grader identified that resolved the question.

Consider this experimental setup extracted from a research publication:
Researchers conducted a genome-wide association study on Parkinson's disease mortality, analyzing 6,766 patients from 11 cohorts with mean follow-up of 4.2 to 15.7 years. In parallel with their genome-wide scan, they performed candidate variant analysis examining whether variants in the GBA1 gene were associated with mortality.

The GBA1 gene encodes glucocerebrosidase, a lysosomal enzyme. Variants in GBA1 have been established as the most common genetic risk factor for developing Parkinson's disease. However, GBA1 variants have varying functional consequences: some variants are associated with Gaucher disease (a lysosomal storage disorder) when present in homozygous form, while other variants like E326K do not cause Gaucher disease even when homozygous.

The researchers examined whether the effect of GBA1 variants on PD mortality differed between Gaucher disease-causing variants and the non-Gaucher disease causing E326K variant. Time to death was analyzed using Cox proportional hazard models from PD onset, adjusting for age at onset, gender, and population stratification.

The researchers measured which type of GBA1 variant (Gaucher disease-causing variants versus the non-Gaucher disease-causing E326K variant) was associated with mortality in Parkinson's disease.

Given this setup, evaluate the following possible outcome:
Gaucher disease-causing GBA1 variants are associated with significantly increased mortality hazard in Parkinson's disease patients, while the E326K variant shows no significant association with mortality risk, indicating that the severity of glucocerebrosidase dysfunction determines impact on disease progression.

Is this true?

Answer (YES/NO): NO